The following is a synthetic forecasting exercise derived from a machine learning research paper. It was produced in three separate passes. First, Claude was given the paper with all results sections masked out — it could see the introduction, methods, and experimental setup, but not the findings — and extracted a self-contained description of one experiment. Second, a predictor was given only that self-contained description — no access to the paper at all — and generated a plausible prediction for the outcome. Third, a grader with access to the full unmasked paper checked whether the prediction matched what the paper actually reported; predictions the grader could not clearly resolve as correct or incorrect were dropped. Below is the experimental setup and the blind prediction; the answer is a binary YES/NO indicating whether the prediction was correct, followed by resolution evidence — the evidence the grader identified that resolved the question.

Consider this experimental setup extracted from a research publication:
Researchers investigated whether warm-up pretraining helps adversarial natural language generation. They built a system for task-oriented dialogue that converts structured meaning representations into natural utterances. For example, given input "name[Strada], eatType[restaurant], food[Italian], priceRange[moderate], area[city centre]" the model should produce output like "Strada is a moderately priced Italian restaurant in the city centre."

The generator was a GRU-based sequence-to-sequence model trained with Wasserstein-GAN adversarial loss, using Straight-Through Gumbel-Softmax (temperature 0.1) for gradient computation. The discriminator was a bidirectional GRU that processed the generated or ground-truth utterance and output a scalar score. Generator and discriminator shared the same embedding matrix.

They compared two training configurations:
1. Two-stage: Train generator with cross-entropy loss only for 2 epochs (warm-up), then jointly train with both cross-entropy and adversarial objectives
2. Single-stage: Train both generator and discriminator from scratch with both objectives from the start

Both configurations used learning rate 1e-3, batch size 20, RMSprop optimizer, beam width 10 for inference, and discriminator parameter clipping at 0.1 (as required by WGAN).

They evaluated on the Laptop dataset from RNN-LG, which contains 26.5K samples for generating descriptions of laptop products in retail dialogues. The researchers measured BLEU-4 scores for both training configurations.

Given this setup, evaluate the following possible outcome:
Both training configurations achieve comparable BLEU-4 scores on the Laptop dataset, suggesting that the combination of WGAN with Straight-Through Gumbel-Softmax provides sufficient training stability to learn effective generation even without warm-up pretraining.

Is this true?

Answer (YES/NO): NO